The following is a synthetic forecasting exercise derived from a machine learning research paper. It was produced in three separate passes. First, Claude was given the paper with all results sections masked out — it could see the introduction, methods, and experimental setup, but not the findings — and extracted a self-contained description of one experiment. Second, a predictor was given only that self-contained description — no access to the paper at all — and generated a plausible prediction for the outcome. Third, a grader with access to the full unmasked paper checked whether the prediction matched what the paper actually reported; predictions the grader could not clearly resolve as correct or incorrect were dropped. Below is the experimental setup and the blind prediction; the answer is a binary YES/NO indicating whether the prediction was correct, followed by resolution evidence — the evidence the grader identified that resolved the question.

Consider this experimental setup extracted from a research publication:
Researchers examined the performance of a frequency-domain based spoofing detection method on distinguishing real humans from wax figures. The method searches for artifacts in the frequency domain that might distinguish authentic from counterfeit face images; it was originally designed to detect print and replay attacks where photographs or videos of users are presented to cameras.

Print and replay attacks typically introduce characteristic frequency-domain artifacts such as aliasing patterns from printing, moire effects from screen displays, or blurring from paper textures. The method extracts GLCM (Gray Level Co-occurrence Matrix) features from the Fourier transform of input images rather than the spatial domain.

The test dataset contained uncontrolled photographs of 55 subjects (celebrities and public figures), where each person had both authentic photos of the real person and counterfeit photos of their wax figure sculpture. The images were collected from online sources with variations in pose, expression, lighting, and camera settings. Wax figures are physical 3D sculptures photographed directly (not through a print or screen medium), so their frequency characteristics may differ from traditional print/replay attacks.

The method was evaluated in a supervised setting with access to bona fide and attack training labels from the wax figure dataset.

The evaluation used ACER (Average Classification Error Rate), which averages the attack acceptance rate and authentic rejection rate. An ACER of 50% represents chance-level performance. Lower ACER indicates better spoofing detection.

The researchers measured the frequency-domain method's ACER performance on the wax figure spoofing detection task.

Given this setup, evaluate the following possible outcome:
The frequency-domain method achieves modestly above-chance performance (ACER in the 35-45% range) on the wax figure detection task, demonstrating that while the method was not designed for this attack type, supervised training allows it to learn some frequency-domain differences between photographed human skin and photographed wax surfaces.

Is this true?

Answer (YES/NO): NO